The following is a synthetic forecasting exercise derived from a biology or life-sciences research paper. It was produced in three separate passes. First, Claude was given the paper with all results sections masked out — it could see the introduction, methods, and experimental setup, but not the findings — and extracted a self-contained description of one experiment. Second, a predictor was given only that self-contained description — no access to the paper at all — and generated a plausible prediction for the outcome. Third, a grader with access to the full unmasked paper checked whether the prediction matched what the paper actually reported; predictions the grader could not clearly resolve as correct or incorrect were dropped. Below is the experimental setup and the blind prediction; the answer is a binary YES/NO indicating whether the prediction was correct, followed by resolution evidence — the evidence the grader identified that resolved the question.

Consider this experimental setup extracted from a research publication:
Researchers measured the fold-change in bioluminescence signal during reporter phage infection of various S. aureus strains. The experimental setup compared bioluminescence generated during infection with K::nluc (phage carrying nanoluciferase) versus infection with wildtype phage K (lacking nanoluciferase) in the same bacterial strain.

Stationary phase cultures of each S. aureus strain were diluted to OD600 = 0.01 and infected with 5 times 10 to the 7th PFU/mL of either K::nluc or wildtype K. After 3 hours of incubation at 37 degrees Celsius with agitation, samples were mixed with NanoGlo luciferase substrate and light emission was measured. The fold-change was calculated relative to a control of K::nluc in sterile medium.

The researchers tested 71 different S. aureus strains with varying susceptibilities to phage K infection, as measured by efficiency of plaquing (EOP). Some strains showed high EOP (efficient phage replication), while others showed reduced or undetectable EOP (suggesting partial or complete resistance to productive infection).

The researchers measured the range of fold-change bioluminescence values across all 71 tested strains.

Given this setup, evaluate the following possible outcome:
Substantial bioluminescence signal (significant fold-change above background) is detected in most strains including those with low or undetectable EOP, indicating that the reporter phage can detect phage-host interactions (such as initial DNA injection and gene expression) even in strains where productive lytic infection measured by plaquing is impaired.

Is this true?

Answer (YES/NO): YES